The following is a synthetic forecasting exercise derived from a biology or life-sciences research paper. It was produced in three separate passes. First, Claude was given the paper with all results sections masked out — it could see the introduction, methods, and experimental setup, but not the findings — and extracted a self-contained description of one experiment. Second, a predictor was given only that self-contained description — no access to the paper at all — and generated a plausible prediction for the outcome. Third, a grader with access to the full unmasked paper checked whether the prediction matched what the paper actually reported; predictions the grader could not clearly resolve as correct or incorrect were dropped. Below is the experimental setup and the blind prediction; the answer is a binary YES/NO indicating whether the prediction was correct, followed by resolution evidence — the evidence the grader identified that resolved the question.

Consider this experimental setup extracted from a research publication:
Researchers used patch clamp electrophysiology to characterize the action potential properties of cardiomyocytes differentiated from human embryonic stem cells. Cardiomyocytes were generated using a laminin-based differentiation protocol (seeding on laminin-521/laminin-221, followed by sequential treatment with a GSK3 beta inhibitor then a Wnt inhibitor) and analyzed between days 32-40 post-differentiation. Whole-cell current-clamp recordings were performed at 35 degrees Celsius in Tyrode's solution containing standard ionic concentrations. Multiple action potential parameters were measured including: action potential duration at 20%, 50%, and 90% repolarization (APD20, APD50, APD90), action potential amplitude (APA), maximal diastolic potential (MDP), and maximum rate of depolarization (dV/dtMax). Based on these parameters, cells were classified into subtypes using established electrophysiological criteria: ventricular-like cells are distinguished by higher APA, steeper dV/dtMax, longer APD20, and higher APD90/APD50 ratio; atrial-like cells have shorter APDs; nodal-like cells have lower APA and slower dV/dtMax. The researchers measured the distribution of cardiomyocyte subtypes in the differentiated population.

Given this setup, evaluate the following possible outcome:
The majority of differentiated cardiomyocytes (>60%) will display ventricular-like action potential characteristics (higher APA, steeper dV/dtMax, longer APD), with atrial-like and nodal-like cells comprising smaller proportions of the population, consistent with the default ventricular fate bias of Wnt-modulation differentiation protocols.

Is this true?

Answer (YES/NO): YES